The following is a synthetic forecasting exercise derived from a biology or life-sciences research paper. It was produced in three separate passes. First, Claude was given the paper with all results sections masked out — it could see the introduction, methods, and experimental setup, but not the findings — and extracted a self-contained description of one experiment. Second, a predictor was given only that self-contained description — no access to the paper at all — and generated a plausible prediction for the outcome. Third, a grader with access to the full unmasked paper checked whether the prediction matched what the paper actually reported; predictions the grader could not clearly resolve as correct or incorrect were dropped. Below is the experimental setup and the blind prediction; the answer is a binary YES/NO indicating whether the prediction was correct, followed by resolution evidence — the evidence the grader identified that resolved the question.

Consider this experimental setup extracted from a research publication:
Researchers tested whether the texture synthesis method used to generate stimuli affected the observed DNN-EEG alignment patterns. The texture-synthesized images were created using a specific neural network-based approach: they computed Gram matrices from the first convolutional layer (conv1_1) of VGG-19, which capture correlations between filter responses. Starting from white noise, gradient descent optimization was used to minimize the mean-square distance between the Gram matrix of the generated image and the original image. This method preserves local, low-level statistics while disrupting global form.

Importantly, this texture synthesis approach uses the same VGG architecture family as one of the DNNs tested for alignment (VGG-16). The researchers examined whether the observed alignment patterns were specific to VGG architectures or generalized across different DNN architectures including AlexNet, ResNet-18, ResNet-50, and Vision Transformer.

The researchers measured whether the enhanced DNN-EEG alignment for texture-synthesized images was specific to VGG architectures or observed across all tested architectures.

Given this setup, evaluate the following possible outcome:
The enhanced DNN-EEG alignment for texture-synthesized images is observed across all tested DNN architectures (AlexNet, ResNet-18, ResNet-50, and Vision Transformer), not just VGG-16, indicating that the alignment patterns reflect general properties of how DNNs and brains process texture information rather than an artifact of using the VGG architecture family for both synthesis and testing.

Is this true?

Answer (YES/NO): YES